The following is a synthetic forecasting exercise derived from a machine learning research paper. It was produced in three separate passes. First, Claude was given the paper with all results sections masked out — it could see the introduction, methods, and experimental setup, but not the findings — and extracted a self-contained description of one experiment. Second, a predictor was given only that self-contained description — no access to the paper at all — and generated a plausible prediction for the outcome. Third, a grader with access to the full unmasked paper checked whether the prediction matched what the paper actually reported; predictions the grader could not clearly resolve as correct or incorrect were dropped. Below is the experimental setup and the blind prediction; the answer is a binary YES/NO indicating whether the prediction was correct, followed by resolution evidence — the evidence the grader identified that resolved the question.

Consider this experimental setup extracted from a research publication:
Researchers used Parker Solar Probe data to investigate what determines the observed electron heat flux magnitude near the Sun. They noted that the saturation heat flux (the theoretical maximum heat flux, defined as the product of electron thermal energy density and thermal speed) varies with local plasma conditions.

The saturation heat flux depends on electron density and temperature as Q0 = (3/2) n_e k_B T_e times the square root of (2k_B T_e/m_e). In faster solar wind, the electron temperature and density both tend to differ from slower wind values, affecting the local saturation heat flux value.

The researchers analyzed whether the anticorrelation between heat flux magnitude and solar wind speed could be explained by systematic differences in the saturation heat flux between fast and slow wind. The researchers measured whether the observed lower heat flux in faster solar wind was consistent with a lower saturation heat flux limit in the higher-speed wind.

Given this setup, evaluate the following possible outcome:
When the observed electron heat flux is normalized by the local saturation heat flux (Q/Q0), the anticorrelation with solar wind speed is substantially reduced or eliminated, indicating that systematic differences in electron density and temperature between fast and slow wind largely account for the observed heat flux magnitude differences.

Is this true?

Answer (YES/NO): YES